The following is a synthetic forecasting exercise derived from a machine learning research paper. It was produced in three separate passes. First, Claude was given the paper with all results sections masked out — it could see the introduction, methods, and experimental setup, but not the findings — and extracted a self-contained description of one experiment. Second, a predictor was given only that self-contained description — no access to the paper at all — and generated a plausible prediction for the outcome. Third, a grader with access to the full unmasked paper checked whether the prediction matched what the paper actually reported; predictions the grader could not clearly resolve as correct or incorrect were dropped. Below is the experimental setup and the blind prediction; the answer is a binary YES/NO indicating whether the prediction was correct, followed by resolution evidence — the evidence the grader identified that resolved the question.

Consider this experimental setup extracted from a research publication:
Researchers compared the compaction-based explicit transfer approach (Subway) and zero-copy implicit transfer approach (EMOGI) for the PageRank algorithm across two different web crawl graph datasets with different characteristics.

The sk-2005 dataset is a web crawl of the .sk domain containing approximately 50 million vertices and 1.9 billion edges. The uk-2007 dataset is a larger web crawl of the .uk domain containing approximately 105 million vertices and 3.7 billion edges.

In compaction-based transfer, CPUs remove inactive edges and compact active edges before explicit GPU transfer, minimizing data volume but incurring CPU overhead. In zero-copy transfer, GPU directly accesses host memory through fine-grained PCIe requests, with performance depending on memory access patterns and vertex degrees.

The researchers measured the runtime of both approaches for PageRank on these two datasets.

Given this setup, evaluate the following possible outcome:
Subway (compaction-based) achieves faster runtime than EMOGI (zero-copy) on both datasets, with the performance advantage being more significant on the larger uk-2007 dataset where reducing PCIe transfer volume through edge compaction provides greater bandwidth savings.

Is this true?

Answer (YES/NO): NO